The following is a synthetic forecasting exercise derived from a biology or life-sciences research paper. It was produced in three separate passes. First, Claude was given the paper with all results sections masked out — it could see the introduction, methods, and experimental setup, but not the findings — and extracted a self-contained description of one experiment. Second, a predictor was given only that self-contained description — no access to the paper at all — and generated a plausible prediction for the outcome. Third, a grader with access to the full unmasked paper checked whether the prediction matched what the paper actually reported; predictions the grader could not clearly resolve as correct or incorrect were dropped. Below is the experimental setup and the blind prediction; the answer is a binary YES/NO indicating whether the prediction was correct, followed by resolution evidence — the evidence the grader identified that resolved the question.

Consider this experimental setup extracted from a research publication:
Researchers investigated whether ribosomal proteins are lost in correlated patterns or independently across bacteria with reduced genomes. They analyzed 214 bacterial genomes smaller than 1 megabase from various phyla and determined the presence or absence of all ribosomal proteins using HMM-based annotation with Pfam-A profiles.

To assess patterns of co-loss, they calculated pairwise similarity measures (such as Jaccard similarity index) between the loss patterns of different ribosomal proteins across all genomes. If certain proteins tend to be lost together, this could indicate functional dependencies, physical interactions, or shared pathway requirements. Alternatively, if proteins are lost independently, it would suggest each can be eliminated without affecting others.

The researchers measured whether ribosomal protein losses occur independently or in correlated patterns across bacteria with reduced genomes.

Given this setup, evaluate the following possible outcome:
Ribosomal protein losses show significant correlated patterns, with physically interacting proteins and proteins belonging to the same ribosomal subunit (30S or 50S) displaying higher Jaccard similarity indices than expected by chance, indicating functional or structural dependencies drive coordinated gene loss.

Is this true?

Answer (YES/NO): NO